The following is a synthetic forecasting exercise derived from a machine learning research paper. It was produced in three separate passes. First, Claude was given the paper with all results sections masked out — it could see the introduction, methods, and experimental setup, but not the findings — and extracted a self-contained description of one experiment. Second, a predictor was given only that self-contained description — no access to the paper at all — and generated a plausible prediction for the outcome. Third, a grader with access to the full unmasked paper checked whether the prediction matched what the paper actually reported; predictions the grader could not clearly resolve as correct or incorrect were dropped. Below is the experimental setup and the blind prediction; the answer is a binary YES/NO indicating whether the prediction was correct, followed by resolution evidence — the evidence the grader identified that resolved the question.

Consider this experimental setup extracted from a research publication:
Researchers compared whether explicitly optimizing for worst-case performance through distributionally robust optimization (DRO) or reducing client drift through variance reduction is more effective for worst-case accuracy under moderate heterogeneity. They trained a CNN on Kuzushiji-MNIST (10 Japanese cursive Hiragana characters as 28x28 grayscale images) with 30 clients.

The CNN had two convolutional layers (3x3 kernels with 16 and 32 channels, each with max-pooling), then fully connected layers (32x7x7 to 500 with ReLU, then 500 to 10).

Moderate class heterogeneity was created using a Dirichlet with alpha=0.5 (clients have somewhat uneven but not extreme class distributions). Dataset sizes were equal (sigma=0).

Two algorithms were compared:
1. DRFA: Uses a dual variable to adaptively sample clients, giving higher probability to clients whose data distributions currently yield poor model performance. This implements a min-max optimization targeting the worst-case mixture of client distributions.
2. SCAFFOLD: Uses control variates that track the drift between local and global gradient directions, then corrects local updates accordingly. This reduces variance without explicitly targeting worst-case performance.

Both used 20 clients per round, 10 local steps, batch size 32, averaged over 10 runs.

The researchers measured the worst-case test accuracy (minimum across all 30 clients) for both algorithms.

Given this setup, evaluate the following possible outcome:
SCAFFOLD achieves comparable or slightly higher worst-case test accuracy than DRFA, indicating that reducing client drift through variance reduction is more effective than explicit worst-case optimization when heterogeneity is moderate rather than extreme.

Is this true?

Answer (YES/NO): YES